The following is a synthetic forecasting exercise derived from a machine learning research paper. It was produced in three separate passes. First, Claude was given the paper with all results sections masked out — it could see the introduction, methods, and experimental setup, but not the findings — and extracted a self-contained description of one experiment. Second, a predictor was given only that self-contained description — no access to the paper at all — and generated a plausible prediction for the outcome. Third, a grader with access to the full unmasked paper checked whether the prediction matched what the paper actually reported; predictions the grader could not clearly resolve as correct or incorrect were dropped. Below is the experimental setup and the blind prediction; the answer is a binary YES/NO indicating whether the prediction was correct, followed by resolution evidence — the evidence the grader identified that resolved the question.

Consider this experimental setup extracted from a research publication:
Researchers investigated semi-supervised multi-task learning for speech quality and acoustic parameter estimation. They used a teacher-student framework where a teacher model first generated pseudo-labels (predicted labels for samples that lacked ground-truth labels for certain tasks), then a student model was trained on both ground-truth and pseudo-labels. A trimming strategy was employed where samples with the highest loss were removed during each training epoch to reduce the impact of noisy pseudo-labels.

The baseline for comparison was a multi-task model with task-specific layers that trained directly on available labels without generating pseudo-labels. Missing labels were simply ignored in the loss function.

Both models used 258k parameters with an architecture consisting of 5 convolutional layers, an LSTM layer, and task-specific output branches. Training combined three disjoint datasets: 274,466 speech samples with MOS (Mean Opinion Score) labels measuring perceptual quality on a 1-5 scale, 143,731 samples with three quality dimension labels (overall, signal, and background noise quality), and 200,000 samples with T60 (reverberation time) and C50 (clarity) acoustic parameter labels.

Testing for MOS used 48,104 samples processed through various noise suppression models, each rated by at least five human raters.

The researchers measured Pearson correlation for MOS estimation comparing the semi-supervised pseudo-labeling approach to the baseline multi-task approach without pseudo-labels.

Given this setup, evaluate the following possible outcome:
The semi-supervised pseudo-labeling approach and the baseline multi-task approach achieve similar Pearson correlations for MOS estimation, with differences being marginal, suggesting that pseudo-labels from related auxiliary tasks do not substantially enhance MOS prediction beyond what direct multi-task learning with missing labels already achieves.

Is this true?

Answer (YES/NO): YES